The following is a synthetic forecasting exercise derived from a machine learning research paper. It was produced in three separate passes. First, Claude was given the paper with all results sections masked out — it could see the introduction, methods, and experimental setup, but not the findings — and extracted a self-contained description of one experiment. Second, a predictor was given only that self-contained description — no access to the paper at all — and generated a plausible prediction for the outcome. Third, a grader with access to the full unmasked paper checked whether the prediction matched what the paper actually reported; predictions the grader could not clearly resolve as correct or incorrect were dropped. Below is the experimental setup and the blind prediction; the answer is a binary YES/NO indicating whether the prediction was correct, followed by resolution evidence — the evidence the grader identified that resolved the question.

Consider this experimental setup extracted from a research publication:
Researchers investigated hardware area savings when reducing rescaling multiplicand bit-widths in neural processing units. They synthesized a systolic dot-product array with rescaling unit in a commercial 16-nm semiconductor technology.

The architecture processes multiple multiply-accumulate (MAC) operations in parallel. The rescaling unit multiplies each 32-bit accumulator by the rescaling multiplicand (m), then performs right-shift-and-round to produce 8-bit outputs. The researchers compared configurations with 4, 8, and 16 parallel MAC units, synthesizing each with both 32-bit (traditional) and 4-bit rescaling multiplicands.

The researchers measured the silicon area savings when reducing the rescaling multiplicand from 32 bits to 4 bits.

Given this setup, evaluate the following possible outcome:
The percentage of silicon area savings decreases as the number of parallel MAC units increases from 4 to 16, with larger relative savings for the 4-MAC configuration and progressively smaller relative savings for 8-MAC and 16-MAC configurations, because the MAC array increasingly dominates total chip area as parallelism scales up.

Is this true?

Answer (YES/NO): YES